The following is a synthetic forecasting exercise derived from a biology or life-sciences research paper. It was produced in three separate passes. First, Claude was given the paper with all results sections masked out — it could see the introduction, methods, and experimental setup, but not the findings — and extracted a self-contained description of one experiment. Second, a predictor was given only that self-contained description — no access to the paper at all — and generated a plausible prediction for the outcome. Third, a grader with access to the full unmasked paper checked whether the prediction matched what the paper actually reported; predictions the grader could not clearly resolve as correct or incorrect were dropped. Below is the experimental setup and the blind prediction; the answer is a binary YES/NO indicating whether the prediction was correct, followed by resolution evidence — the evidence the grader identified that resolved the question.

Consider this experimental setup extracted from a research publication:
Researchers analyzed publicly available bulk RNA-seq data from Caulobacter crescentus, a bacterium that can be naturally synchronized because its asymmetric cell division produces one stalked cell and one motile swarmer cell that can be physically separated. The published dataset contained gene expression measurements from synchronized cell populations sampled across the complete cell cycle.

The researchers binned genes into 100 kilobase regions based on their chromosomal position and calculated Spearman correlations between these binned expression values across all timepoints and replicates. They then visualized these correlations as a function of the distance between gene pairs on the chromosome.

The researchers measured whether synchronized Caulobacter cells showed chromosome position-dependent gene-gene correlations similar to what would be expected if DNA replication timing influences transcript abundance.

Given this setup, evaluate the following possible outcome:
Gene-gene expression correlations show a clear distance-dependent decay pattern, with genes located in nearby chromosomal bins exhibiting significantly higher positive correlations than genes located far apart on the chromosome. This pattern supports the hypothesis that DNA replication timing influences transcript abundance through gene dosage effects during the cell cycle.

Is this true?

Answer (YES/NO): NO